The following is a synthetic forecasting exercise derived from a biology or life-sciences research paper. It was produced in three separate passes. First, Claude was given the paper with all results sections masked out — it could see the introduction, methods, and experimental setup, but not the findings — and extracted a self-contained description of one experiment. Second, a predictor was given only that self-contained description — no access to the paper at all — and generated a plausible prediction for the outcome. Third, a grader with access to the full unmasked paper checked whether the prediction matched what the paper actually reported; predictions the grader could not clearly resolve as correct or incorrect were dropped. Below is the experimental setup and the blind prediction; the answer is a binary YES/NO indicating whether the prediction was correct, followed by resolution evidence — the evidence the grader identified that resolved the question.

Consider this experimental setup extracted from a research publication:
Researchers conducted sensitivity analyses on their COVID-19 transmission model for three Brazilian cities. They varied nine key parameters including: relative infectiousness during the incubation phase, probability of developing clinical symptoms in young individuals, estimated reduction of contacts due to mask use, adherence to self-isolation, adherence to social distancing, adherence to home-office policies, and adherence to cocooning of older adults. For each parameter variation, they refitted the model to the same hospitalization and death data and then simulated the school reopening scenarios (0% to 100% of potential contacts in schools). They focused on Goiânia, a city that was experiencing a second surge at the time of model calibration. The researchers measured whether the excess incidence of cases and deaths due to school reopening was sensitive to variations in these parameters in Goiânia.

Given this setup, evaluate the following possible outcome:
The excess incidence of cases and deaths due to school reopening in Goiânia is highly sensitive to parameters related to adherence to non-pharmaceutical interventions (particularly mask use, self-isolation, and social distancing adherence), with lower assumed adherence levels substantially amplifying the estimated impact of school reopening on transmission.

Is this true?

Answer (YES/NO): NO